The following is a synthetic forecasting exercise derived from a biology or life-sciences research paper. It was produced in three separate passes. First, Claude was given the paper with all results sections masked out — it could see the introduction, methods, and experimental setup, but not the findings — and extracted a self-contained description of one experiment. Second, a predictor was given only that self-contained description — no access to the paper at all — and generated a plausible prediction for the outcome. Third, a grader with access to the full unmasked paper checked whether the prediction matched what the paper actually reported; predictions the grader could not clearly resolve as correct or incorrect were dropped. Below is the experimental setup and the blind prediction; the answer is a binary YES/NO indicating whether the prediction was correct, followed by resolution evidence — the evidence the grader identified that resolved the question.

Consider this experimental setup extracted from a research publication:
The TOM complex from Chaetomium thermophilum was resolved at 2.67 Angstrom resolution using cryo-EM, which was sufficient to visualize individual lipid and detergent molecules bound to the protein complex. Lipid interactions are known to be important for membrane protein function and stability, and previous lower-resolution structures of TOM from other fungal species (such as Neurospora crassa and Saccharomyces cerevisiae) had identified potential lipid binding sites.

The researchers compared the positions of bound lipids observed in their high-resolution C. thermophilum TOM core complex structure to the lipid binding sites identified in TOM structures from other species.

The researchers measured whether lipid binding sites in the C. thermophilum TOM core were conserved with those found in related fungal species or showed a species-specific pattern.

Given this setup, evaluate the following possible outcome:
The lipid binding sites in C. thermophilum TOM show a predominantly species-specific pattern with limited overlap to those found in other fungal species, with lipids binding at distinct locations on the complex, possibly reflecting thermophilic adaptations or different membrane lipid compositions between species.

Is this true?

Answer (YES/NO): NO